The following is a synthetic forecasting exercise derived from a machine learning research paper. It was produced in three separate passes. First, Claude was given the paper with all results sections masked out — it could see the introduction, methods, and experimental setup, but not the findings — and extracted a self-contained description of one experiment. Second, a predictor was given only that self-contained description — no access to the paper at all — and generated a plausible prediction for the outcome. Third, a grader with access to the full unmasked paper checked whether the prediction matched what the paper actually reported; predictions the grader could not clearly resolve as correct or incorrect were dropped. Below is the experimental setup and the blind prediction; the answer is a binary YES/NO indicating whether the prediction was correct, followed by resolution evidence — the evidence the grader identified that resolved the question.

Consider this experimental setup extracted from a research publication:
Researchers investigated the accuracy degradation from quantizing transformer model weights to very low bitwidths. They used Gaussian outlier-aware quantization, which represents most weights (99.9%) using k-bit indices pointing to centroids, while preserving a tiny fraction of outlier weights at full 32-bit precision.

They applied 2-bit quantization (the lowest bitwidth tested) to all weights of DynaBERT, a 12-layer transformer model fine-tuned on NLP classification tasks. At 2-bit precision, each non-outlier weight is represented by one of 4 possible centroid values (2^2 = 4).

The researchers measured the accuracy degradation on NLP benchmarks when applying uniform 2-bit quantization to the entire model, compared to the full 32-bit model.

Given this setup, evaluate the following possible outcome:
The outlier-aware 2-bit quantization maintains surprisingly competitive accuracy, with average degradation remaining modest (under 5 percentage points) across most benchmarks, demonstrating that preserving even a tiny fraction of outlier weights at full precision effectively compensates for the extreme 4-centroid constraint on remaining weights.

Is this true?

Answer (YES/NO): NO